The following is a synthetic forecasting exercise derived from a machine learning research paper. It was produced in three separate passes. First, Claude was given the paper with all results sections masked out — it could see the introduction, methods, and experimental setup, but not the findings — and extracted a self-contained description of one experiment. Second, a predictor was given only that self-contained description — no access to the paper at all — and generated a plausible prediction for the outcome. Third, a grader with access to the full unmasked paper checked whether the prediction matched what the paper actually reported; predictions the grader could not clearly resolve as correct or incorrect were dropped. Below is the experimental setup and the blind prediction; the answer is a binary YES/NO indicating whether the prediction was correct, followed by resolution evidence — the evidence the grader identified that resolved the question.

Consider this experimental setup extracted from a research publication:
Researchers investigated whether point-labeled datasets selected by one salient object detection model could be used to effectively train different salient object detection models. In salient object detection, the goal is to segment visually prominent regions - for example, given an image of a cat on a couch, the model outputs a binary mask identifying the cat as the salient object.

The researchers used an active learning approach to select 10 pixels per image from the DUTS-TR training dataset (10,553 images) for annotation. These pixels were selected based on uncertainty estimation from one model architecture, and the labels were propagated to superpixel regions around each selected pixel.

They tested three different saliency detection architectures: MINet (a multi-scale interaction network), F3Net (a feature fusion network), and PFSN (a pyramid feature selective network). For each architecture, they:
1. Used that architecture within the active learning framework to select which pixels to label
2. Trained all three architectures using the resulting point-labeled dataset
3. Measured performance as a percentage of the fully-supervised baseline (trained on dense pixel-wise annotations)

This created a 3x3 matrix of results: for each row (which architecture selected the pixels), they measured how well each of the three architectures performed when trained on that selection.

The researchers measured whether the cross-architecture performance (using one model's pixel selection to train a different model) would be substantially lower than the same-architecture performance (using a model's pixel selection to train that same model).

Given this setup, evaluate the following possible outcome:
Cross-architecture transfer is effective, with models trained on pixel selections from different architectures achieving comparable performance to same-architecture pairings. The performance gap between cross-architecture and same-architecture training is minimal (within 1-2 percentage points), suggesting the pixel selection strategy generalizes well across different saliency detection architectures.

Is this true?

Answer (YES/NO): YES